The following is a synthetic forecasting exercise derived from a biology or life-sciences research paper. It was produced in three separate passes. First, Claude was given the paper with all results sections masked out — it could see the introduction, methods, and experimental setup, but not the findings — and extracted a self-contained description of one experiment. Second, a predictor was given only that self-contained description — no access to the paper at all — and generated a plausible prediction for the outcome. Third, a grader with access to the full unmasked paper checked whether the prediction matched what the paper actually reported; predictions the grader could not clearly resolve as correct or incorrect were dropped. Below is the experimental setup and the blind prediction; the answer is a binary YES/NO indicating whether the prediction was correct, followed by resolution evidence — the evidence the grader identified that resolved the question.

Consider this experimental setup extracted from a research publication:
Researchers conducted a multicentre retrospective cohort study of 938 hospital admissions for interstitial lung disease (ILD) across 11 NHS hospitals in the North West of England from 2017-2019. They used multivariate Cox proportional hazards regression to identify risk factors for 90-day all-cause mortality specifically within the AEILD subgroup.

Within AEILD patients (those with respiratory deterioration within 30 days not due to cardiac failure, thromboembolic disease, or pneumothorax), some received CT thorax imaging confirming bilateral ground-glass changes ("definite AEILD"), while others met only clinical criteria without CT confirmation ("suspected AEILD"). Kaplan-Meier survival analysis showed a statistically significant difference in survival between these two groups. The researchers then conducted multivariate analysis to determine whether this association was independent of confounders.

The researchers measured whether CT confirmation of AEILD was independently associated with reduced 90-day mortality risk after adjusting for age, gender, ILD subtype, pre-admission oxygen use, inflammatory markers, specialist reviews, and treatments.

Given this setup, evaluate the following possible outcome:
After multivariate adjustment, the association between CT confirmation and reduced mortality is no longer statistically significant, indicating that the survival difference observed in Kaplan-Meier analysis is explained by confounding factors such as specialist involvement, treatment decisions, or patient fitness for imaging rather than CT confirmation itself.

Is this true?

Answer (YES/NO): YES